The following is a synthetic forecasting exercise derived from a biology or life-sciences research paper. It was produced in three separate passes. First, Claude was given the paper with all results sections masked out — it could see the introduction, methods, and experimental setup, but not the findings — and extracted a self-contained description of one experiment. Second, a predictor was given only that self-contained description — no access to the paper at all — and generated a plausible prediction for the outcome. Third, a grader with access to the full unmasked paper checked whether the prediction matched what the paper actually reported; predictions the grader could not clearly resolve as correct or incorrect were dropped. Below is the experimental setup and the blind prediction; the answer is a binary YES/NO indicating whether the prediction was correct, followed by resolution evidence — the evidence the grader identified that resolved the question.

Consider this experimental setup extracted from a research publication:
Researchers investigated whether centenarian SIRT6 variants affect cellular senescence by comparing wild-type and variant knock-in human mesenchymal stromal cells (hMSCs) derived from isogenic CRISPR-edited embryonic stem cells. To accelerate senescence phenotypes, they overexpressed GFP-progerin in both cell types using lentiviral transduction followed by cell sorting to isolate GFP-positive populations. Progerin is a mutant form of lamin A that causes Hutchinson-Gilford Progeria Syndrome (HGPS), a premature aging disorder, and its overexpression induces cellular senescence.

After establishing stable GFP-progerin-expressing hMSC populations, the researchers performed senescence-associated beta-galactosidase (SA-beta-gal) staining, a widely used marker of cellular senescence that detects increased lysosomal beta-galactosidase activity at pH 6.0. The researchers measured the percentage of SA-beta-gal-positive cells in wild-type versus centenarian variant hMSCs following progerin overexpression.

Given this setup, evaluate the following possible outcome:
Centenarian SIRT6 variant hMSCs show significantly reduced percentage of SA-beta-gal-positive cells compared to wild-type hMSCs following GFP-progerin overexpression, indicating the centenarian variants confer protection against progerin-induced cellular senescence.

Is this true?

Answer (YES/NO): YES